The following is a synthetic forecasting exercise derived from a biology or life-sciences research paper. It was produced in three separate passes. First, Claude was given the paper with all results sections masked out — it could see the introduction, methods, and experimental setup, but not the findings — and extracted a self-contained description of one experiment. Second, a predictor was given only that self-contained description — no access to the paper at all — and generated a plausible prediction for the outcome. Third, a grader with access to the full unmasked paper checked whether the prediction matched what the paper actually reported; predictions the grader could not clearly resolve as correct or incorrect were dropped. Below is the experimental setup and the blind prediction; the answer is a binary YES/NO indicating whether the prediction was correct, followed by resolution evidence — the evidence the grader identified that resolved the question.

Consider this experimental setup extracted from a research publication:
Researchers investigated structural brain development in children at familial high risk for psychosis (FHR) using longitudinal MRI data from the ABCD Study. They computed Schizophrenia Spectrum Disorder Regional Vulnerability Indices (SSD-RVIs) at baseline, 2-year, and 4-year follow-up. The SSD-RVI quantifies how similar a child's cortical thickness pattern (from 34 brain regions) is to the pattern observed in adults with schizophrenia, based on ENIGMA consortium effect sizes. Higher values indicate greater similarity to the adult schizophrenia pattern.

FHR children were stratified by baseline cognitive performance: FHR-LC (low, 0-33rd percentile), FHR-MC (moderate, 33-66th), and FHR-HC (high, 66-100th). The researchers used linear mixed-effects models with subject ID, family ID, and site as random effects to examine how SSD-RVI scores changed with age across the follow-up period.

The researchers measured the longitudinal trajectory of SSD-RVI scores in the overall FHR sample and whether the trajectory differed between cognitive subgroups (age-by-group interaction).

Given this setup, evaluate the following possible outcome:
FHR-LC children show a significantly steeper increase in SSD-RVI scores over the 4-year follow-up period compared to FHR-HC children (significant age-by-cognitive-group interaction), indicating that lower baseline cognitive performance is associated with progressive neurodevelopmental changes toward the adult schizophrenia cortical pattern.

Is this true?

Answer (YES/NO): NO